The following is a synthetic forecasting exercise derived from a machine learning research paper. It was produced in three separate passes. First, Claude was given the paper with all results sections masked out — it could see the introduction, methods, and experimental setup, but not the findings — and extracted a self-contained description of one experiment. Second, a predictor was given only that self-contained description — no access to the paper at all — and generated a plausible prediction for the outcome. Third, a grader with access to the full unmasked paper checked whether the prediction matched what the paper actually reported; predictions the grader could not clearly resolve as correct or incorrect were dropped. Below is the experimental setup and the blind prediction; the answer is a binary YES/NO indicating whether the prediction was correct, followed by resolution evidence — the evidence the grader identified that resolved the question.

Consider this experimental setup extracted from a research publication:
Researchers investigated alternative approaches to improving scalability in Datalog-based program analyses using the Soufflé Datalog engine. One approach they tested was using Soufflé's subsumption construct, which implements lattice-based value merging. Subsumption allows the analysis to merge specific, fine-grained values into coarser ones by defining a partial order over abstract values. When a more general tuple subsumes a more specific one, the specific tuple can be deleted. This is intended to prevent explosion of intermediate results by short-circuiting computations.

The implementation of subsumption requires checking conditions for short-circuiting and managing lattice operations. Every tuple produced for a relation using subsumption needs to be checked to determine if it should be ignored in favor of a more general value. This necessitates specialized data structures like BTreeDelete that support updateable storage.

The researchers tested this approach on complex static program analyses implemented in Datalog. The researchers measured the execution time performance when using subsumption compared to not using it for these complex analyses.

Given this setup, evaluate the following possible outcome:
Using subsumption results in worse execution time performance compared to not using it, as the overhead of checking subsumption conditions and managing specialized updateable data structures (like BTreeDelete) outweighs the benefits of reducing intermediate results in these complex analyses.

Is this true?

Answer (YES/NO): YES